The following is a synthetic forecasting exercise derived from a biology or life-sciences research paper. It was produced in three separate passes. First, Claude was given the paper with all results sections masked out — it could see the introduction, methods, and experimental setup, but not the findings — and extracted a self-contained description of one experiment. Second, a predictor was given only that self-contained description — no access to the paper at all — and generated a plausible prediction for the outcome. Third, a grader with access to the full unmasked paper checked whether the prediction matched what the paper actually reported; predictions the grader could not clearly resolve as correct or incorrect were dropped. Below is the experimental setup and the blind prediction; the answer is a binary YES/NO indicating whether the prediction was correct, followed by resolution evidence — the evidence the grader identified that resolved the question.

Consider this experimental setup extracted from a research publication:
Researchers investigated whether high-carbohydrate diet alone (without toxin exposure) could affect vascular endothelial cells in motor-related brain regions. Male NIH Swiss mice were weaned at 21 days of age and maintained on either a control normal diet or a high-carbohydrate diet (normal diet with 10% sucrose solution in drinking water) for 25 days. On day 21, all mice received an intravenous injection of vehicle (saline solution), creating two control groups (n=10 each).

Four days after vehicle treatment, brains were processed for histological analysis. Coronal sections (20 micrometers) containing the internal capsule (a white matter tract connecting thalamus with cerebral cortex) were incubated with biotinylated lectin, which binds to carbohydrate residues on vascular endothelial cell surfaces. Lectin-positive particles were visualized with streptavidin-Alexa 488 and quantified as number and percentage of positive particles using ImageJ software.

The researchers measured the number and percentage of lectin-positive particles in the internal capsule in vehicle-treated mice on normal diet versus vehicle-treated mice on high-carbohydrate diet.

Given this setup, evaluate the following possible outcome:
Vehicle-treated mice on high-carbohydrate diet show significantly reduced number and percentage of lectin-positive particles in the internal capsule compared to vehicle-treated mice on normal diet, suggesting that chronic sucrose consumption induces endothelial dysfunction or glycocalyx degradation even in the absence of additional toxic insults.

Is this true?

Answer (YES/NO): NO